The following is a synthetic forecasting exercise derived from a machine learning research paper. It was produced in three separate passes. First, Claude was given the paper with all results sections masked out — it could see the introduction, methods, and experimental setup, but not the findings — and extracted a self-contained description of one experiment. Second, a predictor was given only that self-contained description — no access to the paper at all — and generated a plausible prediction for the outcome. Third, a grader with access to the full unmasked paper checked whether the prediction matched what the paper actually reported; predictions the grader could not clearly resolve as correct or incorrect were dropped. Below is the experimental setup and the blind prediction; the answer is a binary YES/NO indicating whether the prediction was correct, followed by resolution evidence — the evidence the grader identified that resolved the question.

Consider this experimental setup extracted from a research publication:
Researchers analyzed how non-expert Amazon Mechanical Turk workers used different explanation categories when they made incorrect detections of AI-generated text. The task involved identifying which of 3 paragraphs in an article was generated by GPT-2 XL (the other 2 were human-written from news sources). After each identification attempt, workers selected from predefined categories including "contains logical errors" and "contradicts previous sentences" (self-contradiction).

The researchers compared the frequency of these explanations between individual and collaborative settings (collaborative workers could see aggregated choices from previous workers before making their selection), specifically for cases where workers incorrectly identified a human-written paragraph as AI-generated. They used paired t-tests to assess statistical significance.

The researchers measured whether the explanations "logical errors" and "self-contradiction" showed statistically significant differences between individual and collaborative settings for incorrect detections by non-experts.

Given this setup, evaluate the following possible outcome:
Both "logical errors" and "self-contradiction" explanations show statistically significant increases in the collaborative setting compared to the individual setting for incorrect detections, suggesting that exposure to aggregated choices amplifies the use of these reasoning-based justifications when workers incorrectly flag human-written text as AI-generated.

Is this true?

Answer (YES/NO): NO